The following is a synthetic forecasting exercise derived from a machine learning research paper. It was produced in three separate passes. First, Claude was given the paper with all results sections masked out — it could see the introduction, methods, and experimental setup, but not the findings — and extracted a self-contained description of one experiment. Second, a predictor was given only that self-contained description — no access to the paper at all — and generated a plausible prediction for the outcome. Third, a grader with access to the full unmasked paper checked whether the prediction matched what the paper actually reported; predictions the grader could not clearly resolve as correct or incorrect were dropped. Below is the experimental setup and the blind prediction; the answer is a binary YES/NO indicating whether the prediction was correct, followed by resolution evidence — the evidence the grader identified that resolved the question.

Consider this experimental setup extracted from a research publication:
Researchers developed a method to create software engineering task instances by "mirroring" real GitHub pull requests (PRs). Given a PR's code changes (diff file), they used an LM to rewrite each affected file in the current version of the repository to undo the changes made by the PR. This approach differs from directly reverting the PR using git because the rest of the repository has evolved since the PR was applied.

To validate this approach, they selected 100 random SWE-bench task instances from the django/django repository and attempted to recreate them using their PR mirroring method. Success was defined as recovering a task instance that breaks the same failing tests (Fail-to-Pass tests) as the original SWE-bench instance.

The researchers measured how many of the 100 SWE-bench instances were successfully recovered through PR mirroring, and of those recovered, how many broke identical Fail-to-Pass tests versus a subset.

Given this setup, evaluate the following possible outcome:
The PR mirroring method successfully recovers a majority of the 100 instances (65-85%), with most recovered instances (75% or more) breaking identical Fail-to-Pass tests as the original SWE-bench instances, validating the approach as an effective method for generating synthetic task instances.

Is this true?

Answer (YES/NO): NO